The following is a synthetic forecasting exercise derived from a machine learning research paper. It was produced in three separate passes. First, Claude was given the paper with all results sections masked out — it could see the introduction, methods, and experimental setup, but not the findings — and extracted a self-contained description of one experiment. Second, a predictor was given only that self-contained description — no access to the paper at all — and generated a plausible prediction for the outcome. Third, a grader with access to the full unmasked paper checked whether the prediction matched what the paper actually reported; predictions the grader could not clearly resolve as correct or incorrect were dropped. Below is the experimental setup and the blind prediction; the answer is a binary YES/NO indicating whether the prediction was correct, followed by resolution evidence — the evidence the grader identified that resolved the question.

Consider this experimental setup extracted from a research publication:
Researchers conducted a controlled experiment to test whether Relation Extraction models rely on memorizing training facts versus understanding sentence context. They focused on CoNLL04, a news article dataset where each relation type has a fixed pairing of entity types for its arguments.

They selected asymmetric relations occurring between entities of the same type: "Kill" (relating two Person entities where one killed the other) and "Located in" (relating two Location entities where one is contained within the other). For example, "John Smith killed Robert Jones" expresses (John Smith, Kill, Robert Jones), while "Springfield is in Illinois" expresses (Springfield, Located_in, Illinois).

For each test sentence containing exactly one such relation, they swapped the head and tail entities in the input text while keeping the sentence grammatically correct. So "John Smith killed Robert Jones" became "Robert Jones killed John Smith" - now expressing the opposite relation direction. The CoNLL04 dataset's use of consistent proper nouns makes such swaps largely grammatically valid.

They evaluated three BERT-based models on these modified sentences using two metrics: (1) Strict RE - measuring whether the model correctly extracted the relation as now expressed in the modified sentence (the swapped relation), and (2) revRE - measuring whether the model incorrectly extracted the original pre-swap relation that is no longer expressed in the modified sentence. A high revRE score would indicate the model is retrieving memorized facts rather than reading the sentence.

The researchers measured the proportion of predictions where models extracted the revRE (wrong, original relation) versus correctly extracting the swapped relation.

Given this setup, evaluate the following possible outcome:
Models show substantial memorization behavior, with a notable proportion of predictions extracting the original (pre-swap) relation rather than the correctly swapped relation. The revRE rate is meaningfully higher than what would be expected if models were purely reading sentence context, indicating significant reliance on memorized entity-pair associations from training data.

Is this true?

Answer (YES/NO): YES